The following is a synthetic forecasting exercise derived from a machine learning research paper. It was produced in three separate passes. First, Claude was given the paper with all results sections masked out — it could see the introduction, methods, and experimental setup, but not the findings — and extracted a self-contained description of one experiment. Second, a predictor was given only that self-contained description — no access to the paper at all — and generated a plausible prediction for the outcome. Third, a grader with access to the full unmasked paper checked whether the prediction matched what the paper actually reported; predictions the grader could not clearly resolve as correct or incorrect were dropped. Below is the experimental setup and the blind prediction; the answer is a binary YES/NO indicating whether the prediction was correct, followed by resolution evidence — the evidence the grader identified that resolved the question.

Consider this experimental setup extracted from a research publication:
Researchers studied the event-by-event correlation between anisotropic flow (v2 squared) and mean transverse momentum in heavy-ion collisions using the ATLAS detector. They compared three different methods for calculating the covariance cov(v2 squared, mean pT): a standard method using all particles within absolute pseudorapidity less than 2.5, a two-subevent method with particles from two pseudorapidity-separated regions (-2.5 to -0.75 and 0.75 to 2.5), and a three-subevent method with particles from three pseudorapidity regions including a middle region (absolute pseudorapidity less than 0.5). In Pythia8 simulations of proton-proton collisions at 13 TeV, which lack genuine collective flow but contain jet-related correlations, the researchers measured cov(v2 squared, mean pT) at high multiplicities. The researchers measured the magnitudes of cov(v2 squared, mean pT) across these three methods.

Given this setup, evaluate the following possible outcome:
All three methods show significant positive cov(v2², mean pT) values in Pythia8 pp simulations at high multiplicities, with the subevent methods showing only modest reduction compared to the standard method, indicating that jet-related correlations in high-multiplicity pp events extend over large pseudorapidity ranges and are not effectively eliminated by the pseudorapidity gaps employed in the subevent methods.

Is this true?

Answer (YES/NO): NO